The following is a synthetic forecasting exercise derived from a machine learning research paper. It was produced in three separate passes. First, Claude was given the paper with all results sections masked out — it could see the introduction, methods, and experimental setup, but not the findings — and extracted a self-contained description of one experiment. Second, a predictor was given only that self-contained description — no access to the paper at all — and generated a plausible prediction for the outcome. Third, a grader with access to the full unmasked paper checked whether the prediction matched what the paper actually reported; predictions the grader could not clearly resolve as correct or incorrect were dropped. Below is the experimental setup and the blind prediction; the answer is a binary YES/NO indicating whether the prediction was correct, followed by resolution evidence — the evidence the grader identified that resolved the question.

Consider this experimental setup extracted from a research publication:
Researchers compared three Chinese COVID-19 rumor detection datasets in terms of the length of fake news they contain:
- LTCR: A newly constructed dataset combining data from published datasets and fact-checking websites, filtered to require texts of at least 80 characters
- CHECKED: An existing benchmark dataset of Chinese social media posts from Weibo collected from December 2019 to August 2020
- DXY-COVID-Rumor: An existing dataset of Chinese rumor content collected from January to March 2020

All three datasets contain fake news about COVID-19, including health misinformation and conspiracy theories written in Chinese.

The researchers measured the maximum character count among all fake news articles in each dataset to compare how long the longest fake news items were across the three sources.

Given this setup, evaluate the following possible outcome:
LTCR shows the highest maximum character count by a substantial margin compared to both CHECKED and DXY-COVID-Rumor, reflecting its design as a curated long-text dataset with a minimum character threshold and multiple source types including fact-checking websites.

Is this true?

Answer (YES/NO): NO